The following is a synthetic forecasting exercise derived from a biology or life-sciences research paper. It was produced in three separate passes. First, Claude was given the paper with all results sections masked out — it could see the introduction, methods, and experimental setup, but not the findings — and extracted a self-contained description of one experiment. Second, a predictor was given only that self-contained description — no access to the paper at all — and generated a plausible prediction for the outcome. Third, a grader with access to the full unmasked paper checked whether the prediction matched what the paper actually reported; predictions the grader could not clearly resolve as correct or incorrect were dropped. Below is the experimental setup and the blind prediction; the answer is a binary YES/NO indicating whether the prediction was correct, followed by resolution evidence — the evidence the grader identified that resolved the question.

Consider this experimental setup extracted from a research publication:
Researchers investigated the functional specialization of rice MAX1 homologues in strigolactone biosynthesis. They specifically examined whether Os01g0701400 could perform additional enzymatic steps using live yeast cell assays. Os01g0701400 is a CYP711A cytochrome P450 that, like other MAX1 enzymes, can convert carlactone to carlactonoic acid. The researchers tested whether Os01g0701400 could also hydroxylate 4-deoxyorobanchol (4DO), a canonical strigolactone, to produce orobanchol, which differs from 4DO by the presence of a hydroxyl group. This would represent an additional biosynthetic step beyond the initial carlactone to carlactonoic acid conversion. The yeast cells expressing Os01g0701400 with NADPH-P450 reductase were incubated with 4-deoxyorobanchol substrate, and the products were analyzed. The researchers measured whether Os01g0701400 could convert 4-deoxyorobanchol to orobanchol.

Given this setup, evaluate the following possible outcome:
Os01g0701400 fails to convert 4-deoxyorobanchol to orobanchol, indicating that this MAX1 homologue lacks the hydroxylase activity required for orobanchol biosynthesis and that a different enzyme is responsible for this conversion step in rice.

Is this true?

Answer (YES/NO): NO